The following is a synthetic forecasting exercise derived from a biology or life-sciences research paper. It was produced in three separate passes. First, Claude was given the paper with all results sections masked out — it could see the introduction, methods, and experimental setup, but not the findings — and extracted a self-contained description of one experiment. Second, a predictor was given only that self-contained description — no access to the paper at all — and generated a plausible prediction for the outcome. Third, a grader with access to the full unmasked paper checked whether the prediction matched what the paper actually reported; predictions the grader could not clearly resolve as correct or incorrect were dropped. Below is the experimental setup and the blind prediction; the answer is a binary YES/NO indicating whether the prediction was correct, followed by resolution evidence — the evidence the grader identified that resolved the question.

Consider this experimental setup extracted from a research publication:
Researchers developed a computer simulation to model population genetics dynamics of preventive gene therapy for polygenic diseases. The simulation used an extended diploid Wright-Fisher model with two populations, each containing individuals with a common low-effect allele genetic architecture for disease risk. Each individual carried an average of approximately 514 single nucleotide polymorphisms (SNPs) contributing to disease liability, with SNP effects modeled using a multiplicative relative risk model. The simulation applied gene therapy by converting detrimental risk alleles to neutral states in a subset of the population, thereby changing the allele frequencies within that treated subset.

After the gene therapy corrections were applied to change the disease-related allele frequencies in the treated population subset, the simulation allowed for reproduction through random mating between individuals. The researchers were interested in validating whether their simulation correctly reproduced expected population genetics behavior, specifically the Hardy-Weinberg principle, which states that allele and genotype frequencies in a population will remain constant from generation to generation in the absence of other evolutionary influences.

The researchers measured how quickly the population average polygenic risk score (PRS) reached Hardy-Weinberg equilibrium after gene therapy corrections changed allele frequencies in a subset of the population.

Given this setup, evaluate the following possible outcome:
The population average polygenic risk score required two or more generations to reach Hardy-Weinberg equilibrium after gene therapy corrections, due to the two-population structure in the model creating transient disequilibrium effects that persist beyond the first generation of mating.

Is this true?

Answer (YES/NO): NO